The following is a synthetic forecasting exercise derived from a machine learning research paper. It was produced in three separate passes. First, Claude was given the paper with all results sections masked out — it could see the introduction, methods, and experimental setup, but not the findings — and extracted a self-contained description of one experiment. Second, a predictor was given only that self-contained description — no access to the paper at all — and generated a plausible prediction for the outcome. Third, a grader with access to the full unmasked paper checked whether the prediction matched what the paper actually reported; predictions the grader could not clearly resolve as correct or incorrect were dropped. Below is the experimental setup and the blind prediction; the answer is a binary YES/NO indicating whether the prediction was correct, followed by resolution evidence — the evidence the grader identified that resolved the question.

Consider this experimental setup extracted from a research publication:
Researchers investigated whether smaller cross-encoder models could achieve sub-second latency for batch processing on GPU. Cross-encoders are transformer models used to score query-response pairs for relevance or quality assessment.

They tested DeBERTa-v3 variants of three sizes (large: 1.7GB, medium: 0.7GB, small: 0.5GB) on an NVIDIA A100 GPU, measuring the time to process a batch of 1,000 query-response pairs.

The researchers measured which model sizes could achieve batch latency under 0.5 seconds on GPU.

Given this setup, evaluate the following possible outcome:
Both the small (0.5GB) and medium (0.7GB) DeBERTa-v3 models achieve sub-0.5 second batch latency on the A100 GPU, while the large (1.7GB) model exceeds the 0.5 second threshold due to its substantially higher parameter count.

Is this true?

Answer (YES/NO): YES